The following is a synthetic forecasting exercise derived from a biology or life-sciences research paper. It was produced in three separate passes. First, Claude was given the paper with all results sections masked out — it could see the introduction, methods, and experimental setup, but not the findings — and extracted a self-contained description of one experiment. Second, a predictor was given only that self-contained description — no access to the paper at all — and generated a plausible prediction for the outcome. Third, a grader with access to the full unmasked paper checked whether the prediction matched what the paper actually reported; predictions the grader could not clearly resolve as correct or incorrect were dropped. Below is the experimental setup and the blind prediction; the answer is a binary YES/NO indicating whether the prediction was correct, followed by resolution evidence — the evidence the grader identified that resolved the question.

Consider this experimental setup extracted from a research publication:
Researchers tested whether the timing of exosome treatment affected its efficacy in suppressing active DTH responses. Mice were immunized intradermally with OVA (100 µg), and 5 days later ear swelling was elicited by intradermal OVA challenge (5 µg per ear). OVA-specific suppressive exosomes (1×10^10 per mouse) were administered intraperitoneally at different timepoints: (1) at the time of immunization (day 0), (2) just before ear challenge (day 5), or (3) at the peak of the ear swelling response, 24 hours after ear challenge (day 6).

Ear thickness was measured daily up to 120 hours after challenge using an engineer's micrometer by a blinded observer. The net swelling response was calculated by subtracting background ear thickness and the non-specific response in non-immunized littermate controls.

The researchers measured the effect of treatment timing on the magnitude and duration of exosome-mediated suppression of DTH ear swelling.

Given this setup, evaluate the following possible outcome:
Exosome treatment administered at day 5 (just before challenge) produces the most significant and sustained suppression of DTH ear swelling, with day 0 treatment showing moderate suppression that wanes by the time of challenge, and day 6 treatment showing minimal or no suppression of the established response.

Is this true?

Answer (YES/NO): NO